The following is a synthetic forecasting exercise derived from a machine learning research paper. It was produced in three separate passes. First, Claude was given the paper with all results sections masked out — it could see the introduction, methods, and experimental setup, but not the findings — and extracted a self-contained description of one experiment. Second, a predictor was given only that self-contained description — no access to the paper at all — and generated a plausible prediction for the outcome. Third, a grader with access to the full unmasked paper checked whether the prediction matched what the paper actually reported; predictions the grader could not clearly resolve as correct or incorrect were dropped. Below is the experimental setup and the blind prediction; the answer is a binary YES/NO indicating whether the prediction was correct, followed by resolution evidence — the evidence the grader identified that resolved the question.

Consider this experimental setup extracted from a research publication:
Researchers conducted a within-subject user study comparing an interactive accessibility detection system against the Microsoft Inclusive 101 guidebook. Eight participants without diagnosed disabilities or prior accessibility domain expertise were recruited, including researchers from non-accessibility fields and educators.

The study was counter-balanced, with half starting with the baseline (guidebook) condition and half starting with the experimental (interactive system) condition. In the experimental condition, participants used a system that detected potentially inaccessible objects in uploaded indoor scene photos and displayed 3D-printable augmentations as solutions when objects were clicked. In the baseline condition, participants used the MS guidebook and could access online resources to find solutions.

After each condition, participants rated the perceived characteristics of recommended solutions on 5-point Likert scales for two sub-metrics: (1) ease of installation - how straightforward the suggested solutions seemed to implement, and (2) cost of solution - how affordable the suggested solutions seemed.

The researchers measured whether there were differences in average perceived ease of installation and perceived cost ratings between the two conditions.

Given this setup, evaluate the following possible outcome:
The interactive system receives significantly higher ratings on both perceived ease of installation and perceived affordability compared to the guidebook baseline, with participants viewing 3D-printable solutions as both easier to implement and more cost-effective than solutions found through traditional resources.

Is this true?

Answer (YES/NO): NO